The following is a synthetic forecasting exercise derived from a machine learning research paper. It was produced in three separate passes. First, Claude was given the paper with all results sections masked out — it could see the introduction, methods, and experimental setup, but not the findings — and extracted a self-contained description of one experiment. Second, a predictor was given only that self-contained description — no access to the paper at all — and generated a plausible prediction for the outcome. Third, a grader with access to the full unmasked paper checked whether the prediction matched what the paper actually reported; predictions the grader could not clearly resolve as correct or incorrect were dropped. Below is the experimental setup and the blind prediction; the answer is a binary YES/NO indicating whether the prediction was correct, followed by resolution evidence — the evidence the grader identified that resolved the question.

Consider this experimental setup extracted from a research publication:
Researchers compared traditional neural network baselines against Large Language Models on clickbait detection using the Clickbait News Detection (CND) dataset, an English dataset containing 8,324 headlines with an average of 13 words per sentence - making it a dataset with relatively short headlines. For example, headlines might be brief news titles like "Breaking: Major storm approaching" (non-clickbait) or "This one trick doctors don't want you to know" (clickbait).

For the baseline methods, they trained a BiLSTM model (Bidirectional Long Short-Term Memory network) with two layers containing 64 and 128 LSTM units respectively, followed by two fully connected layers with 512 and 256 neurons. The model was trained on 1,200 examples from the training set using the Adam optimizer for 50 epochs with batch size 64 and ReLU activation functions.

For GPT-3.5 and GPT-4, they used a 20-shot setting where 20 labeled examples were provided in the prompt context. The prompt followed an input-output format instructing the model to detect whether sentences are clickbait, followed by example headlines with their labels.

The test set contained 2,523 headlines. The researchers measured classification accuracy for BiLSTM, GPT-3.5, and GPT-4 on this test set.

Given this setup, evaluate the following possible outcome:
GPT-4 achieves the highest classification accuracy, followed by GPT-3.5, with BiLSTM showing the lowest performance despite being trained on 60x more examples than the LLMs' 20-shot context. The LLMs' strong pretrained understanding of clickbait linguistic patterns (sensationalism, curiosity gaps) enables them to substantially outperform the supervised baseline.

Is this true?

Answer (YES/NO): NO